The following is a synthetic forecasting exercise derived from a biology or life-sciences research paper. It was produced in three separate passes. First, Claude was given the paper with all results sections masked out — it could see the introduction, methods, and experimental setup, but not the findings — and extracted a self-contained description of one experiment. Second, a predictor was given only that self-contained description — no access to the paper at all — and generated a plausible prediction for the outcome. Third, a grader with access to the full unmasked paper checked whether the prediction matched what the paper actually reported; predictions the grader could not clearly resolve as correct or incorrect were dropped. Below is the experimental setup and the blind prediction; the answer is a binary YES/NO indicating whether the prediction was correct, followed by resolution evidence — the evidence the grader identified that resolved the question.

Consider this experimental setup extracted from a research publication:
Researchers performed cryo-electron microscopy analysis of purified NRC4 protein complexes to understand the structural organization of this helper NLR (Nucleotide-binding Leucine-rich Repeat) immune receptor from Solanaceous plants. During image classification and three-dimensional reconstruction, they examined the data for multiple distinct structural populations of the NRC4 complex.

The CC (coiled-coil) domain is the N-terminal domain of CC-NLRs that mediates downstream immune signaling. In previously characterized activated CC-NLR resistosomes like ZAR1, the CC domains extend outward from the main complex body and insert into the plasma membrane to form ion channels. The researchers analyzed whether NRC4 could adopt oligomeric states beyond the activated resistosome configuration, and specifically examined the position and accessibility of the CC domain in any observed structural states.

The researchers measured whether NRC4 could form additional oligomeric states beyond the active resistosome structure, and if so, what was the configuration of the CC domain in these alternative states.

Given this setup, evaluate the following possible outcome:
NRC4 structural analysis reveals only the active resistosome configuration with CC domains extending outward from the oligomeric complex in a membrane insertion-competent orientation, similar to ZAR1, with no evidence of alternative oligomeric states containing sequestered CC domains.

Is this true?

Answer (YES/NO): NO